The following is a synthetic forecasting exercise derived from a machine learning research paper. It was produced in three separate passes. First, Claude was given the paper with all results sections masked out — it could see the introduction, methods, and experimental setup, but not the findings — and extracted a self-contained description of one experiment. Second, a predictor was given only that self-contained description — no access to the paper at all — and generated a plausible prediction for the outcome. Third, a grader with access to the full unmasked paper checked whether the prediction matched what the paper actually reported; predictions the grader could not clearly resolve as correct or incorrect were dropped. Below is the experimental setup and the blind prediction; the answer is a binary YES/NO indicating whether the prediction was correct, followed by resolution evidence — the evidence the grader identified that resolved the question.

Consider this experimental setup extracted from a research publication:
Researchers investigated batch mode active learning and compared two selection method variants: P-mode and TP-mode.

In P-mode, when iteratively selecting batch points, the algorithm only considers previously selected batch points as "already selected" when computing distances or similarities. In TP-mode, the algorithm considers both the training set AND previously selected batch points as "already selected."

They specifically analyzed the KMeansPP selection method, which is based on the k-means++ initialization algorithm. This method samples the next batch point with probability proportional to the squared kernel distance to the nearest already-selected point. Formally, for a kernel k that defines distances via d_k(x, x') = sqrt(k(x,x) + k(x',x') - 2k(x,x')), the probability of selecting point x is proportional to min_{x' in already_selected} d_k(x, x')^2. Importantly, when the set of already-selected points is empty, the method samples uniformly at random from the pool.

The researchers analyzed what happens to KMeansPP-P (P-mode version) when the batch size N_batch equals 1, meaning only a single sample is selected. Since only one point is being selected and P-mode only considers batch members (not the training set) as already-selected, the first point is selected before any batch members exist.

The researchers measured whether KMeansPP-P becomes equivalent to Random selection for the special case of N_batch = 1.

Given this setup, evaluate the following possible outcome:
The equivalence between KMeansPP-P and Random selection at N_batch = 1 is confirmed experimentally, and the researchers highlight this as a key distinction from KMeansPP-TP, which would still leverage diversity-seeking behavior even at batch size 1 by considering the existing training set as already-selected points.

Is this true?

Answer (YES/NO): NO